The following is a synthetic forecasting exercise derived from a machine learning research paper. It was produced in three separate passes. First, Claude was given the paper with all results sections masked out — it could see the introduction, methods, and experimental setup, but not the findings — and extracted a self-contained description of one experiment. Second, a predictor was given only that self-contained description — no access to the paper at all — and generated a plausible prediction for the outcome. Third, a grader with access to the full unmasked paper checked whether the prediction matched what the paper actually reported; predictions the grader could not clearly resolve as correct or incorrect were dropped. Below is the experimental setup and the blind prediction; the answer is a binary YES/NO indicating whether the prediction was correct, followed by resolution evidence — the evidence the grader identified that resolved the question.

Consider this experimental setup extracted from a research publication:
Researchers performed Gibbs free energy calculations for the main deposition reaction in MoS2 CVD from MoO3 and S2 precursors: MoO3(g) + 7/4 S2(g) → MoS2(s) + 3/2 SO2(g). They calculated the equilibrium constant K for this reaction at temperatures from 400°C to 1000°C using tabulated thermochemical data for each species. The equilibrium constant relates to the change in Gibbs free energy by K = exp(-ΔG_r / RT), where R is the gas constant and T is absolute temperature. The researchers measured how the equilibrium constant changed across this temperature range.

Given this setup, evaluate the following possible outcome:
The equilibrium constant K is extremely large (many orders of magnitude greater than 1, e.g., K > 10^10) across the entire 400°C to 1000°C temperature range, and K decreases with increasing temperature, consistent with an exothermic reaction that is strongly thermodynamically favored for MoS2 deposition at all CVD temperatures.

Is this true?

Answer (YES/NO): YES